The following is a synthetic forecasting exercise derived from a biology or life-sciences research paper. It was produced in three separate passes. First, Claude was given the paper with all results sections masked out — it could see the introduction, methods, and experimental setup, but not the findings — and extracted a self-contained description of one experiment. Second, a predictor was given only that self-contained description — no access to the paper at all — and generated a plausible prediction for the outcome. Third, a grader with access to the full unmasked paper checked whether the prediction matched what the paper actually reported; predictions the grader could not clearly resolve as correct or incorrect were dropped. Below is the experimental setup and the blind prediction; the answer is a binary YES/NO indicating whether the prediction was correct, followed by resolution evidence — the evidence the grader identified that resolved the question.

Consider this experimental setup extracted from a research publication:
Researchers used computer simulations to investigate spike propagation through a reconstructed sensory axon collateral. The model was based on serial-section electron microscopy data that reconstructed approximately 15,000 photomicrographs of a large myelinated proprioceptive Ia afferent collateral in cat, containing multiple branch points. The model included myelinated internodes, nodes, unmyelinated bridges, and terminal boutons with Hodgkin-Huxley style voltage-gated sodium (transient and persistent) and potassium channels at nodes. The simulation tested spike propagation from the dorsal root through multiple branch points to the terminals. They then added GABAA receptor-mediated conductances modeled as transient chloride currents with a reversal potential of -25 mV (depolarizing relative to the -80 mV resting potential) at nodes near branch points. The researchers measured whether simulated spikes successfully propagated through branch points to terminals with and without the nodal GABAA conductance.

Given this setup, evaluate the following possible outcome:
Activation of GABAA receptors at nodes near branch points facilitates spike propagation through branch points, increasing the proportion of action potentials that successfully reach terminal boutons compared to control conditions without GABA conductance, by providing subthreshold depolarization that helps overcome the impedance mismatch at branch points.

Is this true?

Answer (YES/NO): YES